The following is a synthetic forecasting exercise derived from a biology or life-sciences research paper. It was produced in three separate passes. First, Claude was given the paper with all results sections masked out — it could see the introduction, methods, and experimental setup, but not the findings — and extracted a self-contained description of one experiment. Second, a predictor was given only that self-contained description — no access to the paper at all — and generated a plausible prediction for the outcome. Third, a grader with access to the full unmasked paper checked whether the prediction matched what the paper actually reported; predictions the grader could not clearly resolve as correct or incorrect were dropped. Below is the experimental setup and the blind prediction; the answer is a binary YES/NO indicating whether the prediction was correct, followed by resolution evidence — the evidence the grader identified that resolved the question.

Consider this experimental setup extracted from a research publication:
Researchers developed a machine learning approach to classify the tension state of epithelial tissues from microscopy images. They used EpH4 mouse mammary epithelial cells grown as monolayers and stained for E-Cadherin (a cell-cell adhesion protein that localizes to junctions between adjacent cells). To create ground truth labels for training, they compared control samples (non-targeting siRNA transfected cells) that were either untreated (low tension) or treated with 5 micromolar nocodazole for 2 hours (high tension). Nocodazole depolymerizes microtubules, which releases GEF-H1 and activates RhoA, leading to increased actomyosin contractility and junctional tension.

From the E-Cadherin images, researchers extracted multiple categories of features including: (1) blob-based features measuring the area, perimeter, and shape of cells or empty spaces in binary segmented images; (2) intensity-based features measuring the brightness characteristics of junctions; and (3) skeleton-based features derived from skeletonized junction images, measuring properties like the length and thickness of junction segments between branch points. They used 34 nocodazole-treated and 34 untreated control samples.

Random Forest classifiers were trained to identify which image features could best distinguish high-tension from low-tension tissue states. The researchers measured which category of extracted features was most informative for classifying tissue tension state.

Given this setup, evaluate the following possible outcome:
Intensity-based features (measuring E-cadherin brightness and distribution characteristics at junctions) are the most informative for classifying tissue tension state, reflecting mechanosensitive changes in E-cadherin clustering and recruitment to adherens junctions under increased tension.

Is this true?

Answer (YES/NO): NO